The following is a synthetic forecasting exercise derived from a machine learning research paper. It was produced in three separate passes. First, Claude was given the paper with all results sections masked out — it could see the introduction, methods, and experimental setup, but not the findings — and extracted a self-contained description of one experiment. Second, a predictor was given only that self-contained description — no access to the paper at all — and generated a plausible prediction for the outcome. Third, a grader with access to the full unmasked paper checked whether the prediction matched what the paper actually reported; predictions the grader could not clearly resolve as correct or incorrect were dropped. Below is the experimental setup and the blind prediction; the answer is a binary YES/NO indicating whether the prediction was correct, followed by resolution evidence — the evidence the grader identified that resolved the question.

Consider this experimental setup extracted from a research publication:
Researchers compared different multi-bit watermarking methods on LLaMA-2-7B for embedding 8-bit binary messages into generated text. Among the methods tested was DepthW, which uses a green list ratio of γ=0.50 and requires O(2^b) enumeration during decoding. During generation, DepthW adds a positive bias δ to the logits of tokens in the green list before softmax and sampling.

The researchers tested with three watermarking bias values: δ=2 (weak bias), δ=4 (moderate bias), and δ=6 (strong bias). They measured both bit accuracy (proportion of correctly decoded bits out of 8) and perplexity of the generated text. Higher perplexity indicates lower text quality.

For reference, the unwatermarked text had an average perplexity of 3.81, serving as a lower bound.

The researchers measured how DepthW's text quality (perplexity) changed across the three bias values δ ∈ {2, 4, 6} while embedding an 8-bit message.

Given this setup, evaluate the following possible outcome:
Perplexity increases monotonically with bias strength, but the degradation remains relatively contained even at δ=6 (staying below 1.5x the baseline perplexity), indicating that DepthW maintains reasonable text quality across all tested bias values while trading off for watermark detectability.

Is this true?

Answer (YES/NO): NO